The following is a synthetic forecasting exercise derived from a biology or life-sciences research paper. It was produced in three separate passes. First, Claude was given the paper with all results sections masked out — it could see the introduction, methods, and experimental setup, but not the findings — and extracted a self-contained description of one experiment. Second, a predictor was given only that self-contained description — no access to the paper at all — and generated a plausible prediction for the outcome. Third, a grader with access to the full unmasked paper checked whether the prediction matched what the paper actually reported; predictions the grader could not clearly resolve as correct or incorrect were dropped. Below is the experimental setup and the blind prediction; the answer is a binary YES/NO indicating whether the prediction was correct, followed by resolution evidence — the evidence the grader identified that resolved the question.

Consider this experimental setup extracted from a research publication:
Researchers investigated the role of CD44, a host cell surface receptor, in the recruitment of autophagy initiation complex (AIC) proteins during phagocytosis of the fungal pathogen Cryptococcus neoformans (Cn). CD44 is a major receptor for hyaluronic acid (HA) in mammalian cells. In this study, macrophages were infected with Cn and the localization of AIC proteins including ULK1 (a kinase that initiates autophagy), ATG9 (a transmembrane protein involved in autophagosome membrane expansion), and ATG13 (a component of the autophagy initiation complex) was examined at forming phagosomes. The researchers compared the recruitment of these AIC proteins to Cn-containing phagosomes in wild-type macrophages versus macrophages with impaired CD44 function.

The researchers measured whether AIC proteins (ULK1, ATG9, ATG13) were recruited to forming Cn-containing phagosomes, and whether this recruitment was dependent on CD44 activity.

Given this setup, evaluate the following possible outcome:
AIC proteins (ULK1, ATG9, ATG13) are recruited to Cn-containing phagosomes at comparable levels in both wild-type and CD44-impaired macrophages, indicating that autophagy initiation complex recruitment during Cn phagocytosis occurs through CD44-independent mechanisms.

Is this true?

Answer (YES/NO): NO